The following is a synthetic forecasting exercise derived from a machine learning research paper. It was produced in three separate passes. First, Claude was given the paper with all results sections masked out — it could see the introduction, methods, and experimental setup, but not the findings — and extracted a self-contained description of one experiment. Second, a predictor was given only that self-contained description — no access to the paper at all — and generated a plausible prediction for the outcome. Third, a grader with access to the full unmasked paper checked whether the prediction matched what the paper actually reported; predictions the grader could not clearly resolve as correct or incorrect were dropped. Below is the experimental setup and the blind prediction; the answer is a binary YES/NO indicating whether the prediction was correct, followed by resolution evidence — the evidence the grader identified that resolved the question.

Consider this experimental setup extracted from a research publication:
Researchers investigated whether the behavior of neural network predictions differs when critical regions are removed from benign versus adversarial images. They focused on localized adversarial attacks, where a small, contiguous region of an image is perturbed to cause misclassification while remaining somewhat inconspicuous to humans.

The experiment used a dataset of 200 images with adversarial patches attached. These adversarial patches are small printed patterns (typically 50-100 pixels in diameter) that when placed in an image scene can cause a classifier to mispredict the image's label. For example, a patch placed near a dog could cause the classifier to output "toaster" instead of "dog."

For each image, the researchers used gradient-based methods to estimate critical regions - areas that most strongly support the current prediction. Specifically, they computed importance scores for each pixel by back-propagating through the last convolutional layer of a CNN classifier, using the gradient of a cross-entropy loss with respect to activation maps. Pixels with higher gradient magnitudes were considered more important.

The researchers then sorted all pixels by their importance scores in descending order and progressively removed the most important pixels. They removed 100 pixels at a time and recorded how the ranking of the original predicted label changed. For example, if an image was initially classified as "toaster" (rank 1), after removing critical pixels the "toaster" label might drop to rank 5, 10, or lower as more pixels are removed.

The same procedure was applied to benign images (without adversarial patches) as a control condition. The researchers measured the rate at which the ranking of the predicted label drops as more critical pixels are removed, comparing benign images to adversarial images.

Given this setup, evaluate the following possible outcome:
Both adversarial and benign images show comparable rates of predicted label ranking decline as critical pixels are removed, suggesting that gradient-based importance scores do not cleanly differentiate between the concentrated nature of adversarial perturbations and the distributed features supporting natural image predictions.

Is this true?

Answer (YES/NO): NO